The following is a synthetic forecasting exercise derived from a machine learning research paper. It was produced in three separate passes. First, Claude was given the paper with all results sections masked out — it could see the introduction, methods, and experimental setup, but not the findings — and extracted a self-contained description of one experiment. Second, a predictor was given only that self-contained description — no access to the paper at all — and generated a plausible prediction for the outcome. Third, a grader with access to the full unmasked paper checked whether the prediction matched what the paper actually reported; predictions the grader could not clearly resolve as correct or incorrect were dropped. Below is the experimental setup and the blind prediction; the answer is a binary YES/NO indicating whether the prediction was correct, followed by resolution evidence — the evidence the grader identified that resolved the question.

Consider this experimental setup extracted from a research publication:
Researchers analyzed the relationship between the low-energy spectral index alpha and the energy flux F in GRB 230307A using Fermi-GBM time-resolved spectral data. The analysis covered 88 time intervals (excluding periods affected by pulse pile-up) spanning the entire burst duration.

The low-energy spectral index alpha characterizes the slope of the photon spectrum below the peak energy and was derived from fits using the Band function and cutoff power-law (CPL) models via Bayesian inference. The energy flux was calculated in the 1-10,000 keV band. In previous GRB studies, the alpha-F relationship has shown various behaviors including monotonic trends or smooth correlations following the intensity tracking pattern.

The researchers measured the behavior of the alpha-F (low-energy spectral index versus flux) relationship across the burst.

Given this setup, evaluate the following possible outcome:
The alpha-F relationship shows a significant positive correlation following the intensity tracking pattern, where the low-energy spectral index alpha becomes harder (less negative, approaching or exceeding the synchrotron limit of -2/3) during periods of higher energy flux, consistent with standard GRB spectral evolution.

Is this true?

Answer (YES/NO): NO